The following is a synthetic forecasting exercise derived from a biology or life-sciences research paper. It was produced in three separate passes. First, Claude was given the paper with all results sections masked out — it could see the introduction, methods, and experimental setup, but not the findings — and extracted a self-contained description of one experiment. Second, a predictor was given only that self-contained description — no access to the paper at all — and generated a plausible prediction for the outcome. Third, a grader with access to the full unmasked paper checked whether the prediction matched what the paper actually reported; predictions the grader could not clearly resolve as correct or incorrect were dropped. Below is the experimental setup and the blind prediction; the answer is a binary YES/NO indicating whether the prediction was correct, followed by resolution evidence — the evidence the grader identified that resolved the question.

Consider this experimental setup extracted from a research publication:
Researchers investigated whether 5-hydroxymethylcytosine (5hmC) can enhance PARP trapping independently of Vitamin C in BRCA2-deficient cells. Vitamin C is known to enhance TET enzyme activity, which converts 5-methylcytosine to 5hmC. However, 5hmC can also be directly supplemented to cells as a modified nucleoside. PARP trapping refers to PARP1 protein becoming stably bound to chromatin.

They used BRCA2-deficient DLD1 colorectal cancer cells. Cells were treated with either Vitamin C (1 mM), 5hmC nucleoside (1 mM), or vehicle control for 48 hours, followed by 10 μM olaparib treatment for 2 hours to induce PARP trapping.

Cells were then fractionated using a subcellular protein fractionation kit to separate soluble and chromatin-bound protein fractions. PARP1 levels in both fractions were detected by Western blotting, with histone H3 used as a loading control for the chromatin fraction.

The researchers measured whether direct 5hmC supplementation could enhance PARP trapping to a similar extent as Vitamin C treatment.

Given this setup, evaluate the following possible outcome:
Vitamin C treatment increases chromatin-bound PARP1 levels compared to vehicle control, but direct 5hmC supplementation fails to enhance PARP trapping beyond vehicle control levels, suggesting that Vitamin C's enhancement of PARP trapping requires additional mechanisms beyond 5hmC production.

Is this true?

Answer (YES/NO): NO